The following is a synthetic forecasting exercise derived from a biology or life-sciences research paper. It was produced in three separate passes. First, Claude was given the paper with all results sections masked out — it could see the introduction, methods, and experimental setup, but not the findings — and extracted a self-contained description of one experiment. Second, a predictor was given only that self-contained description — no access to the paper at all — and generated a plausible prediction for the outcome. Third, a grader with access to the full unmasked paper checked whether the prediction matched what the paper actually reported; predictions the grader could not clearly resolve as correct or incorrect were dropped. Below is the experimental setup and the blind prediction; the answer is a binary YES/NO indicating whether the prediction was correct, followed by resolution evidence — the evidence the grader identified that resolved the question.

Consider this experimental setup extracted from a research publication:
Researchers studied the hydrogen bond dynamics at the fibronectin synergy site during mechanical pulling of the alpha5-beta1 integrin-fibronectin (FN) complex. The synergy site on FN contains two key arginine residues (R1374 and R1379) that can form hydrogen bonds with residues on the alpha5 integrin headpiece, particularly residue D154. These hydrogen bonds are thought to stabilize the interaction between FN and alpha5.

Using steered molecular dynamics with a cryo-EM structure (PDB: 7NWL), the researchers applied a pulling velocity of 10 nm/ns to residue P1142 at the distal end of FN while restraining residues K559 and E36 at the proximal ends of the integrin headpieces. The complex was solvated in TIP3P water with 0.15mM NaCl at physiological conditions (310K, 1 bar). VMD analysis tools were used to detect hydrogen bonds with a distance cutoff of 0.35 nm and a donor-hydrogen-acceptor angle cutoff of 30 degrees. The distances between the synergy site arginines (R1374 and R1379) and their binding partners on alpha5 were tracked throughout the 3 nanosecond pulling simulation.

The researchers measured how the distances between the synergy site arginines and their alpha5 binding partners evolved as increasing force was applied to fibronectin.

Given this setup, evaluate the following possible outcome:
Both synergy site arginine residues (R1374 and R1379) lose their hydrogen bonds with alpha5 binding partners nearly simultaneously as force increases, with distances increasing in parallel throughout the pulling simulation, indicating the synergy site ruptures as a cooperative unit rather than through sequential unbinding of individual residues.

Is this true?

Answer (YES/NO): NO